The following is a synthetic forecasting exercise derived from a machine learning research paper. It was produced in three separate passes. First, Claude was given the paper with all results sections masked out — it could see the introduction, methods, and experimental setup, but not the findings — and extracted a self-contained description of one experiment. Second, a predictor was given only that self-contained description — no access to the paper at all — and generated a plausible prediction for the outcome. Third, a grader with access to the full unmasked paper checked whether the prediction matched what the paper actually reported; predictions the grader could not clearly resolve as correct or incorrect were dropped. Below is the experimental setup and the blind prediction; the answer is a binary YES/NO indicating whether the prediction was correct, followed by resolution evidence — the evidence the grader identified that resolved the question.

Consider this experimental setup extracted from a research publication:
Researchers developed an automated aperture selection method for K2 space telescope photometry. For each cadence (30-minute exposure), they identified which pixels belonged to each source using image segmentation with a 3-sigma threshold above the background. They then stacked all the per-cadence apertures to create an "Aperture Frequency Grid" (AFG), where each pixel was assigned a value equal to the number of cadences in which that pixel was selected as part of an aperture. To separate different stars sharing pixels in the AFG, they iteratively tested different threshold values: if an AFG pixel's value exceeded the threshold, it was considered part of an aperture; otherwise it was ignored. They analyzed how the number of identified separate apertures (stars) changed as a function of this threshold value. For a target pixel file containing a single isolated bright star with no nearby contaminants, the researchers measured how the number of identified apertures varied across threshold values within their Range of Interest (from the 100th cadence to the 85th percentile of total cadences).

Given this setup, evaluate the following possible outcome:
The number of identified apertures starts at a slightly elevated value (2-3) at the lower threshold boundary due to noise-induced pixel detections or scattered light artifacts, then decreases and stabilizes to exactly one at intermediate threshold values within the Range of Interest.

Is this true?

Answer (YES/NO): NO